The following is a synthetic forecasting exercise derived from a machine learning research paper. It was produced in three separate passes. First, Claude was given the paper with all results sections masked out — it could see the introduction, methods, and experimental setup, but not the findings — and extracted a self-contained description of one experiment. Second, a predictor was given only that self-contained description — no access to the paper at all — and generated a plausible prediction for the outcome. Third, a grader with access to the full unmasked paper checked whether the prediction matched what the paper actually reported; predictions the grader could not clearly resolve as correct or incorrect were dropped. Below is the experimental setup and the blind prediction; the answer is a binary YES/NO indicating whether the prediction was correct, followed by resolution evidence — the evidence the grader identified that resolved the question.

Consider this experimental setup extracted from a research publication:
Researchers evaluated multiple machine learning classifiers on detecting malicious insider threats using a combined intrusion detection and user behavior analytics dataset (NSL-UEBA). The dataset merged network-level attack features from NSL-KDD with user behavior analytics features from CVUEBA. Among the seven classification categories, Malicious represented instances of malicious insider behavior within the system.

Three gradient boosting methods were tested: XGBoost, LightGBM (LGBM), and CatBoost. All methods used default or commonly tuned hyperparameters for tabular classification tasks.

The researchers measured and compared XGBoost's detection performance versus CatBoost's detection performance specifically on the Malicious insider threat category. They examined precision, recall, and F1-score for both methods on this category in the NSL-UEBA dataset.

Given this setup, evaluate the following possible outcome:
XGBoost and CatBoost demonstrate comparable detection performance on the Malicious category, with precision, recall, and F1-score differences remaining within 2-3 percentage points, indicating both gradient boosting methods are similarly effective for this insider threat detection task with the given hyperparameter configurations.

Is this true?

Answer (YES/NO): NO